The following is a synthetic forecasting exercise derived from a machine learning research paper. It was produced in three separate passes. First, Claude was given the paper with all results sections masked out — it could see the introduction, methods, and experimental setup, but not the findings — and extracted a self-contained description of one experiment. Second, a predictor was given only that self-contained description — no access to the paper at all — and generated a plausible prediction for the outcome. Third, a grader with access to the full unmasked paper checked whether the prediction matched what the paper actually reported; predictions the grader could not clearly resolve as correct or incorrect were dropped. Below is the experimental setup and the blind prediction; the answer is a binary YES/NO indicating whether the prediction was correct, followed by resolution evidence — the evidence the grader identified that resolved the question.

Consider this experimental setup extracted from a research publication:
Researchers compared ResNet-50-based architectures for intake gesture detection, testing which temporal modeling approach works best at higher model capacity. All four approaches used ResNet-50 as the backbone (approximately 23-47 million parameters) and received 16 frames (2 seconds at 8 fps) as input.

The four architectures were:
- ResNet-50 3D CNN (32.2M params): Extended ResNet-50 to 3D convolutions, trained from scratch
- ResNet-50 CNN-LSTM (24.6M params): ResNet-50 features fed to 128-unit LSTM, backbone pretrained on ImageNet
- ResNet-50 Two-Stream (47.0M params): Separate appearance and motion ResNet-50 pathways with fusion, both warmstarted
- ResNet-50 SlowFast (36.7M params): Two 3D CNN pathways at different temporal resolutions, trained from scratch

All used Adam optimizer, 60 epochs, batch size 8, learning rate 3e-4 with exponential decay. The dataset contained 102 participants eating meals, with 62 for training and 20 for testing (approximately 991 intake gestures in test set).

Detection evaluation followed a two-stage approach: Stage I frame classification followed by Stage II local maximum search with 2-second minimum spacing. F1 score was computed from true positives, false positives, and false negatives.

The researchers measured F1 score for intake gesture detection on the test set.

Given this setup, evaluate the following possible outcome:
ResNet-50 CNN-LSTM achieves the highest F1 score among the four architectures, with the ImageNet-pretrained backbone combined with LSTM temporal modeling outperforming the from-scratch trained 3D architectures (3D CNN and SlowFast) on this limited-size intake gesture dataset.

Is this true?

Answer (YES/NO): NO